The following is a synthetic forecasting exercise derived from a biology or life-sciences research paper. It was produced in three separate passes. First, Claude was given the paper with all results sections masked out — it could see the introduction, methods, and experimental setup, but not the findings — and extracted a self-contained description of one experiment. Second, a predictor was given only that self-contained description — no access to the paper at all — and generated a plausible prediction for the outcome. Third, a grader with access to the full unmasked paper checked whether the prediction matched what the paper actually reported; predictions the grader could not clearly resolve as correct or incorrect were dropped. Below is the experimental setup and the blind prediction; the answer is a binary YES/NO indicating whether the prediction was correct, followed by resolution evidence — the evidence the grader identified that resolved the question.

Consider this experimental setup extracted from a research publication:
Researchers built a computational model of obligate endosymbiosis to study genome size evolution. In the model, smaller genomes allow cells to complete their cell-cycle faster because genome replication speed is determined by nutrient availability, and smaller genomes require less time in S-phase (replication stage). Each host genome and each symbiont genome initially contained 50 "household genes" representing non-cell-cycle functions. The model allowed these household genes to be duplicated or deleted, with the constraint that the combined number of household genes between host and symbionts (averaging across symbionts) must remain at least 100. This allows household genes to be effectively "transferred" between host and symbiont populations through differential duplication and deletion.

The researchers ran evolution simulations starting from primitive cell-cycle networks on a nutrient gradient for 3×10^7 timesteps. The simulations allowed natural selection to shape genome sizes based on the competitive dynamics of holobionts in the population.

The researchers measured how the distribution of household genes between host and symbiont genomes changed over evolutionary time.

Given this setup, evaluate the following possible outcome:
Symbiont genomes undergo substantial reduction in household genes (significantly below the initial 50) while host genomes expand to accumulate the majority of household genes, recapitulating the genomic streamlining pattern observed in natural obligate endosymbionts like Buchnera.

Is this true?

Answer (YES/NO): NO